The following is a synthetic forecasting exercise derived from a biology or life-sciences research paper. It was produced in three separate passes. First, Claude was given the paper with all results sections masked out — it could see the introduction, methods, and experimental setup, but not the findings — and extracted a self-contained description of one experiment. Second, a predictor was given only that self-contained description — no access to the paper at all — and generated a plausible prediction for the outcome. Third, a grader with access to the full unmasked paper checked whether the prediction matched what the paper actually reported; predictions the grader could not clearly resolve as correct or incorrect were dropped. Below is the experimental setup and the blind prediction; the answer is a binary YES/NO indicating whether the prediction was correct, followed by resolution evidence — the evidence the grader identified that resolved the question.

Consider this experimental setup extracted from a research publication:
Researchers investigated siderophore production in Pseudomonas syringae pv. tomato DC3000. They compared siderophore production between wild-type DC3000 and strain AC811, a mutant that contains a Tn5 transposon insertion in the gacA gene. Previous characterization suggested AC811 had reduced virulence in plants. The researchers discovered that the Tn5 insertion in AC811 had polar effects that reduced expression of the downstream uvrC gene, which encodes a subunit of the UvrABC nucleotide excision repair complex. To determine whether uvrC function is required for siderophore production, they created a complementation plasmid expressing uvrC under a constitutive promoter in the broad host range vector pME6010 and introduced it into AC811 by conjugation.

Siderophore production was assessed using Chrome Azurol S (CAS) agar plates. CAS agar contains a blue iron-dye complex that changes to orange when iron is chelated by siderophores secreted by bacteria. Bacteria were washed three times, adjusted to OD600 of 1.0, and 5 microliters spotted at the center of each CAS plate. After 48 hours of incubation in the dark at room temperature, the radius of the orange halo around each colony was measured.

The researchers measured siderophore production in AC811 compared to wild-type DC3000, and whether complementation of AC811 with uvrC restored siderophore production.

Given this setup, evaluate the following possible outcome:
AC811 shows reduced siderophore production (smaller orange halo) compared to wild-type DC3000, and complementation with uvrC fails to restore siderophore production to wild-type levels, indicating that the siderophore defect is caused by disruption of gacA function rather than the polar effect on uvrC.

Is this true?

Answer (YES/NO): NO